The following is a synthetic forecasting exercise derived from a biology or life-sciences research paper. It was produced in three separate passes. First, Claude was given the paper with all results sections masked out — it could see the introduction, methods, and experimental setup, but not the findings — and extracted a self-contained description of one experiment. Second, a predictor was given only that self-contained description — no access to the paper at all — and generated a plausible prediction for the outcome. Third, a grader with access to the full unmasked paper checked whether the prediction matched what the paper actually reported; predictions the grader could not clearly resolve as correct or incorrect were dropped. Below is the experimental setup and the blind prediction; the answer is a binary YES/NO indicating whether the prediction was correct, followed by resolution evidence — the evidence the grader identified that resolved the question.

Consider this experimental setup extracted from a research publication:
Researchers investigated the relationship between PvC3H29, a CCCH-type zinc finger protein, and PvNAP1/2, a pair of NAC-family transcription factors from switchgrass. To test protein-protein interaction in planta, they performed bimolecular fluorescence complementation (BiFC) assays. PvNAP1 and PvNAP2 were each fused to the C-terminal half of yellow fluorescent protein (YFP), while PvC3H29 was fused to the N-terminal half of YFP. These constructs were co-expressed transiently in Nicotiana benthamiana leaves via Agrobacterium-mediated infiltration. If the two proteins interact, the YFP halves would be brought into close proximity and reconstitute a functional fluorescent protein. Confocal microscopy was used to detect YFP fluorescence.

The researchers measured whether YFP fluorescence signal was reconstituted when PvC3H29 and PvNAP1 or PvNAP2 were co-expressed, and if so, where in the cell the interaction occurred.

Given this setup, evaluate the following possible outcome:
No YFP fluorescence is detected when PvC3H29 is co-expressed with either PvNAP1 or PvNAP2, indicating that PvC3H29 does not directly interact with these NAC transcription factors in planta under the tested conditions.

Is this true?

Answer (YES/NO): NO